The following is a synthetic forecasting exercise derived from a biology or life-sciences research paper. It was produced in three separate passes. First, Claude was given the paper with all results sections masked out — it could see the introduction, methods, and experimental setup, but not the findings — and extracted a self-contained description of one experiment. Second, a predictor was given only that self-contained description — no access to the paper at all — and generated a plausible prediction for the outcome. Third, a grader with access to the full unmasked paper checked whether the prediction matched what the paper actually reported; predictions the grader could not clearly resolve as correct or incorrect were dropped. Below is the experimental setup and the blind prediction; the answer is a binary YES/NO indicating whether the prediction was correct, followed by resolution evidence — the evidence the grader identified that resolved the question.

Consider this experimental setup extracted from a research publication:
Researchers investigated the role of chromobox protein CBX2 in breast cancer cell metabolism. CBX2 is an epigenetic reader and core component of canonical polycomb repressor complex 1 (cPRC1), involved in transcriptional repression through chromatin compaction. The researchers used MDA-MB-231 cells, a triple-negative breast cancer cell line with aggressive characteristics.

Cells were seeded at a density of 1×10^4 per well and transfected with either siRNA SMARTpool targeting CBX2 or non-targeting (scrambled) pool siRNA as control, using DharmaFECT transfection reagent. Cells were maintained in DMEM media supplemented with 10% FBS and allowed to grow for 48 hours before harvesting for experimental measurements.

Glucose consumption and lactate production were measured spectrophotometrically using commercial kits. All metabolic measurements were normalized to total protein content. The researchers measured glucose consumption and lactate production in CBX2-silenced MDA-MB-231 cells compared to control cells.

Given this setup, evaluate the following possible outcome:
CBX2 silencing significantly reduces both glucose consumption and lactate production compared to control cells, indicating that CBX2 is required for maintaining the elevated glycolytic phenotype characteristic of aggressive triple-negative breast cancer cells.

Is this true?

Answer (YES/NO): YES